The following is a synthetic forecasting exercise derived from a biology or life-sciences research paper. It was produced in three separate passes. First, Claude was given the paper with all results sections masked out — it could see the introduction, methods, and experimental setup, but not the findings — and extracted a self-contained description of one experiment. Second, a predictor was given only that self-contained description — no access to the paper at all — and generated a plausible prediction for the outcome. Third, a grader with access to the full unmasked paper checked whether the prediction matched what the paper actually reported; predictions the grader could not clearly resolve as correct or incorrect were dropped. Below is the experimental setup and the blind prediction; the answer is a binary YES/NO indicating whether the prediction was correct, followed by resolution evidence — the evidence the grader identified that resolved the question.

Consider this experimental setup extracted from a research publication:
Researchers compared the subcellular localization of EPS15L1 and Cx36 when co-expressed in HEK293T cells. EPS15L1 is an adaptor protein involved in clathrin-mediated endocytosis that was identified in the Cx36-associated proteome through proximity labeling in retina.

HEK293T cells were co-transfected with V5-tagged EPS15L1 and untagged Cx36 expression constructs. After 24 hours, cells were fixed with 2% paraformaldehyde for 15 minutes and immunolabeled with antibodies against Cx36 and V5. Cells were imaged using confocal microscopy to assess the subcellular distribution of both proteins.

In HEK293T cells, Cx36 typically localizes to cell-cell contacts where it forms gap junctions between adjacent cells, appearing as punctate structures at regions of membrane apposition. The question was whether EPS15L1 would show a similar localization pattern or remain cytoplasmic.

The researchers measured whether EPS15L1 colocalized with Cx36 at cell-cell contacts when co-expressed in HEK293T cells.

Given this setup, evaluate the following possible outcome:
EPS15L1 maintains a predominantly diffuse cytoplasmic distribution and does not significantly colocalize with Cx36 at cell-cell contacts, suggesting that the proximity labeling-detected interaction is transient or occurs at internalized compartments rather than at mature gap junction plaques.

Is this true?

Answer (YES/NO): NO